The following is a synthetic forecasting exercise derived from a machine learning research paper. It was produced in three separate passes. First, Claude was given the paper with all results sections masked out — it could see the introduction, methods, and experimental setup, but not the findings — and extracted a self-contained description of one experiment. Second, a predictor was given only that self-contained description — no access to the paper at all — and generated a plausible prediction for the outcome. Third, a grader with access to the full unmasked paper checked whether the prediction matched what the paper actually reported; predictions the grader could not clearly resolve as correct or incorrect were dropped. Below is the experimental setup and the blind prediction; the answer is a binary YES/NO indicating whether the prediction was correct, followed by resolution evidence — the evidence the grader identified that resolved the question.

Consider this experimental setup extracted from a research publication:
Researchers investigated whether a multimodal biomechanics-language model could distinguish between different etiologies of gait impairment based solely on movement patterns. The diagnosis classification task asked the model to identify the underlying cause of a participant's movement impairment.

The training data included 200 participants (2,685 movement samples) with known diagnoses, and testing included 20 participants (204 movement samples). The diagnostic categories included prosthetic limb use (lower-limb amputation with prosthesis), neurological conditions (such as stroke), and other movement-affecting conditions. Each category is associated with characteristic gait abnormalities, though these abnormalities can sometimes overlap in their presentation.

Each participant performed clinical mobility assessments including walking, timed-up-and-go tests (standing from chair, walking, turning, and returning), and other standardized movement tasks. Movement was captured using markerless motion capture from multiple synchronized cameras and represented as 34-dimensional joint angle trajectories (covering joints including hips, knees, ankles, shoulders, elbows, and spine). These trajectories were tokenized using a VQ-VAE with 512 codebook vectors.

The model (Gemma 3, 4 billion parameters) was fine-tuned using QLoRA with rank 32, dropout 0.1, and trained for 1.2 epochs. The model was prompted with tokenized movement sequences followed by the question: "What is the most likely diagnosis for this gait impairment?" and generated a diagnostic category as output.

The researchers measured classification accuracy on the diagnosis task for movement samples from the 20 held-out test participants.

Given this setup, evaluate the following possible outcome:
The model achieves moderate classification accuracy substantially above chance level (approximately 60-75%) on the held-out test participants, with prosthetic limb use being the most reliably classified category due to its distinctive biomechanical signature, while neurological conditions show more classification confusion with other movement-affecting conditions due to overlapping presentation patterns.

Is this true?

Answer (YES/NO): NO